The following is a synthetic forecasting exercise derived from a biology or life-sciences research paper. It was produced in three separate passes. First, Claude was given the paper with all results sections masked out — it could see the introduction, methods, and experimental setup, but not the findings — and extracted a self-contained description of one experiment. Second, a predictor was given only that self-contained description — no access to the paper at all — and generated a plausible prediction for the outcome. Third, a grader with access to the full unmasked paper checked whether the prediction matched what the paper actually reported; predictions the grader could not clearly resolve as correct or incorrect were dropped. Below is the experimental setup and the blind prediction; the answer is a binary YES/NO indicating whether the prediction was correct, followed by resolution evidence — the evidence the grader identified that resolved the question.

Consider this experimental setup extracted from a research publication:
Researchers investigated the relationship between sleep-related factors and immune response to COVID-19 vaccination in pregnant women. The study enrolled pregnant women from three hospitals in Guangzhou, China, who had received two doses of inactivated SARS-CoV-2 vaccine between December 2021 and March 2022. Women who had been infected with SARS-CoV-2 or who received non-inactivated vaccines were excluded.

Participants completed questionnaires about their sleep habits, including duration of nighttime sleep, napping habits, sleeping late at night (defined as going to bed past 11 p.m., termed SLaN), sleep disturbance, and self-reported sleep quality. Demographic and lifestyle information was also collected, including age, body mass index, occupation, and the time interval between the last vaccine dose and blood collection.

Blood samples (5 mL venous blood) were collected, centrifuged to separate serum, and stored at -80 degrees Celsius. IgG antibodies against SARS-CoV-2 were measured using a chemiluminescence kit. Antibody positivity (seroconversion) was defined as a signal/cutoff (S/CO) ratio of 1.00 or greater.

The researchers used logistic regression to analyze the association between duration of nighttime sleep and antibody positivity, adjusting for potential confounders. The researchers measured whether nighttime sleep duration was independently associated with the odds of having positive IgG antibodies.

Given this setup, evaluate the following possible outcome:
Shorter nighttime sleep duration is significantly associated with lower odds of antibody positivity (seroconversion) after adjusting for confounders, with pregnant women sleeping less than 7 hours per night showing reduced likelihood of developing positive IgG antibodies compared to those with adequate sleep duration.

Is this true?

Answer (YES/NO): NO